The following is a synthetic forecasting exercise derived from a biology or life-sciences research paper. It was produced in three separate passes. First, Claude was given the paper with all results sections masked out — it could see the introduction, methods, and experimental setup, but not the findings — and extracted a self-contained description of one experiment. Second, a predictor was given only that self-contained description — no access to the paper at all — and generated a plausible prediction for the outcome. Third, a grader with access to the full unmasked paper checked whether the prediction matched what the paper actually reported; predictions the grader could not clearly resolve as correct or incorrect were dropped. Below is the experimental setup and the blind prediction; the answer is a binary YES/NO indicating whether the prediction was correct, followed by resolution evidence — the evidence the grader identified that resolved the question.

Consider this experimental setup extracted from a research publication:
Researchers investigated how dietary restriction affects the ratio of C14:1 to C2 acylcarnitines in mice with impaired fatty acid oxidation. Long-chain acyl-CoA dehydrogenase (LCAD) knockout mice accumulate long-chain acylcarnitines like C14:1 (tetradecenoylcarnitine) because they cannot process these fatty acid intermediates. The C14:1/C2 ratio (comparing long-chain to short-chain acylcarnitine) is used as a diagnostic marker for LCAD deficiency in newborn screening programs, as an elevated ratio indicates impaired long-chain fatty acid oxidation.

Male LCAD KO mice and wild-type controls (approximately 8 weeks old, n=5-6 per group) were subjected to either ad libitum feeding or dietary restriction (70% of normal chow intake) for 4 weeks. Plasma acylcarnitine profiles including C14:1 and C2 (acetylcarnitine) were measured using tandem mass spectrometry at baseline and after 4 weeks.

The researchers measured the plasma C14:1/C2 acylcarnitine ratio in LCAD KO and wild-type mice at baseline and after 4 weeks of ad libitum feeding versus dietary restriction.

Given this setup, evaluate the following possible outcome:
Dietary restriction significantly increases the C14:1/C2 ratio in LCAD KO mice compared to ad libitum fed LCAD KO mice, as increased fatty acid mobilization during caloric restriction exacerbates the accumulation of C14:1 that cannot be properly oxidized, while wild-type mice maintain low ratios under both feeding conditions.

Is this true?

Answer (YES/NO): NO